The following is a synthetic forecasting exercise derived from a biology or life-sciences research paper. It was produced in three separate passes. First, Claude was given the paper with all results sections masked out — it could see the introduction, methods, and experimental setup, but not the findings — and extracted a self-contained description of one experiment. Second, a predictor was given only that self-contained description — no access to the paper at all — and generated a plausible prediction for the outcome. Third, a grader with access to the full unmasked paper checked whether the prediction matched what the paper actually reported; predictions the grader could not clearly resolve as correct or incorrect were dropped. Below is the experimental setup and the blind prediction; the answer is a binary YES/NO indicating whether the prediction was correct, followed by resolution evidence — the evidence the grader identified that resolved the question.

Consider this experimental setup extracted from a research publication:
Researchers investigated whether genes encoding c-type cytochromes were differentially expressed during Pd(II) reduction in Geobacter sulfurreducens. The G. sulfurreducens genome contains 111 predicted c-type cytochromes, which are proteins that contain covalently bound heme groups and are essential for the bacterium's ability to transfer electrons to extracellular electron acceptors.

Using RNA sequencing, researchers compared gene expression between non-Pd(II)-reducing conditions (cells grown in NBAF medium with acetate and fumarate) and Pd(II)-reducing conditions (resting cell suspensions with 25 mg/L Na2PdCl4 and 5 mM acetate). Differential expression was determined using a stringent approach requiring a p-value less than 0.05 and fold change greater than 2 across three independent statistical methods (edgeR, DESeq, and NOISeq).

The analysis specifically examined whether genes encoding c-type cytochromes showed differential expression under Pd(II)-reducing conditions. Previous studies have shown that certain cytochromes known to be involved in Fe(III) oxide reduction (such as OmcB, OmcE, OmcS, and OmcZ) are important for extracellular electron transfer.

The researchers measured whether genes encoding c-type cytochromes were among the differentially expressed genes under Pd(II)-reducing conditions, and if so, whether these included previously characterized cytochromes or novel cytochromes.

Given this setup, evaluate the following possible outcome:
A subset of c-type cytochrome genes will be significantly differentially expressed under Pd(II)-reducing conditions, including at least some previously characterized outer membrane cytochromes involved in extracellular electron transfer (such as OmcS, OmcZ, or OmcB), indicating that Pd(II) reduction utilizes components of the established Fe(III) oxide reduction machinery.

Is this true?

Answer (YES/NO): NO